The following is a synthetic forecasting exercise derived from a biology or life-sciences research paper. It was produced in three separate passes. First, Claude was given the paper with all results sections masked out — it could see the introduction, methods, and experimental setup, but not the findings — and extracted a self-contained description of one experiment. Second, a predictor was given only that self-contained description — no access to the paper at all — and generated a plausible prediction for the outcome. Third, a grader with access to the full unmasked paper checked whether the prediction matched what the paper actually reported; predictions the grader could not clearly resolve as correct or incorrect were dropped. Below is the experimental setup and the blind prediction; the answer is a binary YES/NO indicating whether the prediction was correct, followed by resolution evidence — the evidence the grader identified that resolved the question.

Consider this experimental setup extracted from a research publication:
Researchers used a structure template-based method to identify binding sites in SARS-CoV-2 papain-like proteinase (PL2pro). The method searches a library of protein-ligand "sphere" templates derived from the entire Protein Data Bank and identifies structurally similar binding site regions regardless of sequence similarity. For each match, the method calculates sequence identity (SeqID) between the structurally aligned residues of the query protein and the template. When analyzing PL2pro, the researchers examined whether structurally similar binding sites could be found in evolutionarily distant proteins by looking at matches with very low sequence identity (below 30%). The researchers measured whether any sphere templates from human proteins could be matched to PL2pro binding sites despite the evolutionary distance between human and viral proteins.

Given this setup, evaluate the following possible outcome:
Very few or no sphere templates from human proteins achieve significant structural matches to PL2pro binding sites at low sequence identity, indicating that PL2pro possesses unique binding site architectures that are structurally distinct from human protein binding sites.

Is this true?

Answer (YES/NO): NO